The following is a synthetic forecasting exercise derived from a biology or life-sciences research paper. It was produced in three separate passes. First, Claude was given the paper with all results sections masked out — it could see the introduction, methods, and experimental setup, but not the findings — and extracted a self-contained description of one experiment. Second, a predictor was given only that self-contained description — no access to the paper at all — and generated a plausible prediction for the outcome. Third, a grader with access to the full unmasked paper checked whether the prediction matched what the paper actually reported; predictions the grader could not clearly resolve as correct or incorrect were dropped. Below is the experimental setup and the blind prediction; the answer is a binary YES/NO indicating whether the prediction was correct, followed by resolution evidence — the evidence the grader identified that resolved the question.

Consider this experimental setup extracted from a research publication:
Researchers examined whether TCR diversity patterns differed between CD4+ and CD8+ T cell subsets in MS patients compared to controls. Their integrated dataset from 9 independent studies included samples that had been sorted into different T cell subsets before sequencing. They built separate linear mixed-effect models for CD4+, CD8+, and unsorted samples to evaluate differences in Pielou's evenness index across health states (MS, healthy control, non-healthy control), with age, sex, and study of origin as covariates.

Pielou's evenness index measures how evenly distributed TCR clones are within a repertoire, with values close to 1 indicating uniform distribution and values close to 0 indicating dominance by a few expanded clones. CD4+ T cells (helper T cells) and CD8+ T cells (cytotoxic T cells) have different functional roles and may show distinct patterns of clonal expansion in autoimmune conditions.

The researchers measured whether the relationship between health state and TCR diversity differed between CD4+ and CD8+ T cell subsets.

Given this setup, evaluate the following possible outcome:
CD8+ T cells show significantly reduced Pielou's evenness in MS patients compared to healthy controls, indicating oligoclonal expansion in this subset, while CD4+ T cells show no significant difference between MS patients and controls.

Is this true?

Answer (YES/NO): NO